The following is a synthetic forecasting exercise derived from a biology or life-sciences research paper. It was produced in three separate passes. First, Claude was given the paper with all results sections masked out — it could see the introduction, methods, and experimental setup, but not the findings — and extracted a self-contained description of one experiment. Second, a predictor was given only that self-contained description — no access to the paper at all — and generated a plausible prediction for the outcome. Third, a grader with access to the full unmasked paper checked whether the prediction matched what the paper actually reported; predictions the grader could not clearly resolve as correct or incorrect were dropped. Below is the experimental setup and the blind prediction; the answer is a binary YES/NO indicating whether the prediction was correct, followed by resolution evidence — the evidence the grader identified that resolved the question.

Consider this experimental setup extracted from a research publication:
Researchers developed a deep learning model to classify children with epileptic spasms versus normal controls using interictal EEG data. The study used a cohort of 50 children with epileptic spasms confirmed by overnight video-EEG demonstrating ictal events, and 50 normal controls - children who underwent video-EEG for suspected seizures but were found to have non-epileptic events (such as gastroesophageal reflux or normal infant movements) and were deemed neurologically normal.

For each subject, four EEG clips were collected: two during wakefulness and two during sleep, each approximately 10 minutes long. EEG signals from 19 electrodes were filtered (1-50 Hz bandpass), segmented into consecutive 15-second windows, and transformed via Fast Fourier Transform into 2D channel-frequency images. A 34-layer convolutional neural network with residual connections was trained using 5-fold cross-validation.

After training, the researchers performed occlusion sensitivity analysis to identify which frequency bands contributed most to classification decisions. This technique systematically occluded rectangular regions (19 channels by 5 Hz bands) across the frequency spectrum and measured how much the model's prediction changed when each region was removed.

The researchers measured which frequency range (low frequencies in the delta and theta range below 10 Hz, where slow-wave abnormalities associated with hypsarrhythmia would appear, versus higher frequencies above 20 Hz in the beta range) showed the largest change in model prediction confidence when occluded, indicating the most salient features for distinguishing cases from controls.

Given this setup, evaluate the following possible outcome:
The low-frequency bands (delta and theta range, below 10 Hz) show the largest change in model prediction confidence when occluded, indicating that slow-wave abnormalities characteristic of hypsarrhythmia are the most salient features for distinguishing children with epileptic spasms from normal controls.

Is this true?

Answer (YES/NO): NO